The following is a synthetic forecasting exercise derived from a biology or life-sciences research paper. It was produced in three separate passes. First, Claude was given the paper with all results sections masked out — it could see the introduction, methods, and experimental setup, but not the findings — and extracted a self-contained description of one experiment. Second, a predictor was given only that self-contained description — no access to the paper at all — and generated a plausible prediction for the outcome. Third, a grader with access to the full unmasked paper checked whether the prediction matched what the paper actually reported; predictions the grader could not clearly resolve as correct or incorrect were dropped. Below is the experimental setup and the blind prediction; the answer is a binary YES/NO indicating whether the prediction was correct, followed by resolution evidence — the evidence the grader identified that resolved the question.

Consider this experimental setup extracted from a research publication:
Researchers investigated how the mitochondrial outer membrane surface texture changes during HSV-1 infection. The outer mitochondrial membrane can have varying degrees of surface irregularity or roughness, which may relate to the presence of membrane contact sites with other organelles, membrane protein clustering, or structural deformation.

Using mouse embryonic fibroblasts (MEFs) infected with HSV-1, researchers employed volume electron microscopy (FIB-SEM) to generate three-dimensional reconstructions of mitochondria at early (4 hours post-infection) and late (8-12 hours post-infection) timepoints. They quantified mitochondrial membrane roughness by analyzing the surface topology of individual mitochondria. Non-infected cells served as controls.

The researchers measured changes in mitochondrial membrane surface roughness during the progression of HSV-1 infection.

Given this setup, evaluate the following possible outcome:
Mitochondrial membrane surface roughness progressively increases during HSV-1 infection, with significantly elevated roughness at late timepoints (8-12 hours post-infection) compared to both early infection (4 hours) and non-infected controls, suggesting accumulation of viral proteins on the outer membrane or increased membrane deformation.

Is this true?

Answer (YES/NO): NO